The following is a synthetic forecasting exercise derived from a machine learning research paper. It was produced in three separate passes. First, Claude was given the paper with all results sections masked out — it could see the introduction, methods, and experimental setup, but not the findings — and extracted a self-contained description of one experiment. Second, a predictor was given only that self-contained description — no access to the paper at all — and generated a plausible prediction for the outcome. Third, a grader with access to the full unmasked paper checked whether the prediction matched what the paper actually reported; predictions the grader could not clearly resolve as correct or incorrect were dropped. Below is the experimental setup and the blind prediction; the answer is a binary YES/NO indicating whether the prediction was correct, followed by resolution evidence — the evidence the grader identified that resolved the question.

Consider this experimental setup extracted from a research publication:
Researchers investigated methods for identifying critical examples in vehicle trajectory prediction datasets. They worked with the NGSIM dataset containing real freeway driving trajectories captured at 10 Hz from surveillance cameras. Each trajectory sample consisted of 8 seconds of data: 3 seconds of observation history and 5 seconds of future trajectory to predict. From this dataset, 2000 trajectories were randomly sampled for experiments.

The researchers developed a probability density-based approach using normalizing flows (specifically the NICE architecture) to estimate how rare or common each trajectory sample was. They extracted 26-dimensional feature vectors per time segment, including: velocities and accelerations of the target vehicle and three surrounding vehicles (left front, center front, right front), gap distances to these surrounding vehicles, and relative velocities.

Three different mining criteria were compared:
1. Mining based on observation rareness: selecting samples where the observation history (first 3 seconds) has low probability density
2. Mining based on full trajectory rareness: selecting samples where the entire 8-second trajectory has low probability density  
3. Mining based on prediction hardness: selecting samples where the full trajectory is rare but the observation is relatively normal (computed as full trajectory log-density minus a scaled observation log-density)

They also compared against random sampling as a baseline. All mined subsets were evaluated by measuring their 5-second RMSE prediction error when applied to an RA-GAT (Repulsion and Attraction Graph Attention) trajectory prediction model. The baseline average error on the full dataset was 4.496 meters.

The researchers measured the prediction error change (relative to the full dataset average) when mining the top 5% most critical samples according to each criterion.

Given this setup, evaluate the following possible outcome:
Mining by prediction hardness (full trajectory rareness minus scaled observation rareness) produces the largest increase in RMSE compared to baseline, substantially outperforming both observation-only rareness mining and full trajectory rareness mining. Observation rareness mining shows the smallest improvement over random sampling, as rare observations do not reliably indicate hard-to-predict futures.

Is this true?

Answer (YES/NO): NO